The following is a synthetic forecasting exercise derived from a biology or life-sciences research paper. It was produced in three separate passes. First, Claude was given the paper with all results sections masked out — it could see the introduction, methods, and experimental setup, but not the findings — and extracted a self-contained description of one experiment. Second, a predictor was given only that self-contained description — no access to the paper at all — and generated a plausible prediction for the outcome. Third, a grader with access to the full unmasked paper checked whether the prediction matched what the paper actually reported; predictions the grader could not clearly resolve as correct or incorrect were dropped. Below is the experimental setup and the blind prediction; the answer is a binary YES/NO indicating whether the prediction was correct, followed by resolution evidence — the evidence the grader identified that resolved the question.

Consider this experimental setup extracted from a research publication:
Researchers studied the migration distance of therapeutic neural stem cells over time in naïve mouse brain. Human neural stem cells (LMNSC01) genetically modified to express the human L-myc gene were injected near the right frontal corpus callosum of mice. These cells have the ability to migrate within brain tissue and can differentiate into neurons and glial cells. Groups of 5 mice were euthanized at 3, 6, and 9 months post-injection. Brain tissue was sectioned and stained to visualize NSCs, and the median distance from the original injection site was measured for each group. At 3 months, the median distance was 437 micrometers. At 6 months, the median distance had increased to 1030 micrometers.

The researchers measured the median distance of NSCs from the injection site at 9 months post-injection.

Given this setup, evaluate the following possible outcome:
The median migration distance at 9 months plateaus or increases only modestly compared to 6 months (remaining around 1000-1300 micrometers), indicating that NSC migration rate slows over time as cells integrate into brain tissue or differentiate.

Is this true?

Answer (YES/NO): NO